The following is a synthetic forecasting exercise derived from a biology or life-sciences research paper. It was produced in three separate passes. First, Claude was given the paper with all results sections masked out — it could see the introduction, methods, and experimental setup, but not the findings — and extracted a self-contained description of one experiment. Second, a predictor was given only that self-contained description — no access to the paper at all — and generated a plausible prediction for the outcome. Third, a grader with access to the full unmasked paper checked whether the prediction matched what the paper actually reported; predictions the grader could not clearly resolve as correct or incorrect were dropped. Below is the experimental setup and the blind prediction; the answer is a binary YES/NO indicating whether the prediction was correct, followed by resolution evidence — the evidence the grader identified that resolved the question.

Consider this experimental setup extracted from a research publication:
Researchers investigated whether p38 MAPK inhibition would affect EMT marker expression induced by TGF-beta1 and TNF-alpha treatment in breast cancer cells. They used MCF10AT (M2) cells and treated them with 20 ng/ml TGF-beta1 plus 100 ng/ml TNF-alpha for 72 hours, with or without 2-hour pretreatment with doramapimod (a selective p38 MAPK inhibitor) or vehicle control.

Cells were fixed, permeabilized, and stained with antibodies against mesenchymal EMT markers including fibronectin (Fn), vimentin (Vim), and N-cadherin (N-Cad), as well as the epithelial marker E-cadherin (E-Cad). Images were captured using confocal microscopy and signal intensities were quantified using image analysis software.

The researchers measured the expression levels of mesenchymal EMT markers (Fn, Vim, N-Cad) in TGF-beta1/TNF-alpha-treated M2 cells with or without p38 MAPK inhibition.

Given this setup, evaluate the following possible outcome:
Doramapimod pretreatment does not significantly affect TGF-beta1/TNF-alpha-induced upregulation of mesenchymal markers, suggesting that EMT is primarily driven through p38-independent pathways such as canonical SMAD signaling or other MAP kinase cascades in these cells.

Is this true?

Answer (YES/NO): YES